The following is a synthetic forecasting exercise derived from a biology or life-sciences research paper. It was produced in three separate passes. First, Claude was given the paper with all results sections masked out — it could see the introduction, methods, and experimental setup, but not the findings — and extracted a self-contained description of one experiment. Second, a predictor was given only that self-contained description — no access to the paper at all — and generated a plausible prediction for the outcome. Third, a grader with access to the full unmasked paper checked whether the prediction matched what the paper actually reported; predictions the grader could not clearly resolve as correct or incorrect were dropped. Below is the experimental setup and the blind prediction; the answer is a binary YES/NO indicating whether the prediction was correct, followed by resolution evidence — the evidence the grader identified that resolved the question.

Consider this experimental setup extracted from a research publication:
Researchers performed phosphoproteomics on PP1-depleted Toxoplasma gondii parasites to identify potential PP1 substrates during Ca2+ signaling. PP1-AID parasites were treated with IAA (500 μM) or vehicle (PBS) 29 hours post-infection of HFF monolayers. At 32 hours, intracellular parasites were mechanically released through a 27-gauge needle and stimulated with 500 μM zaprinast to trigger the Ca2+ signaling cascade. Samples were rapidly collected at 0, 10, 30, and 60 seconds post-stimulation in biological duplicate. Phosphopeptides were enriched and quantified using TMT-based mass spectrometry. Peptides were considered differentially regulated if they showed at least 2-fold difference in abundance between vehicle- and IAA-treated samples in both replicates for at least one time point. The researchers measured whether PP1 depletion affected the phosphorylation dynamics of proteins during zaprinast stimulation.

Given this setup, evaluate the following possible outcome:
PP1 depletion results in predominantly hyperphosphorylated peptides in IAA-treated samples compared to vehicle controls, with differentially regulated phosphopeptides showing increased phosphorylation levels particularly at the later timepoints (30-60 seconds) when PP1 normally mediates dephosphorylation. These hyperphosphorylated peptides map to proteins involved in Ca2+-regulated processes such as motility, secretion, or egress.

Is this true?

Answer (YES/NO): NO